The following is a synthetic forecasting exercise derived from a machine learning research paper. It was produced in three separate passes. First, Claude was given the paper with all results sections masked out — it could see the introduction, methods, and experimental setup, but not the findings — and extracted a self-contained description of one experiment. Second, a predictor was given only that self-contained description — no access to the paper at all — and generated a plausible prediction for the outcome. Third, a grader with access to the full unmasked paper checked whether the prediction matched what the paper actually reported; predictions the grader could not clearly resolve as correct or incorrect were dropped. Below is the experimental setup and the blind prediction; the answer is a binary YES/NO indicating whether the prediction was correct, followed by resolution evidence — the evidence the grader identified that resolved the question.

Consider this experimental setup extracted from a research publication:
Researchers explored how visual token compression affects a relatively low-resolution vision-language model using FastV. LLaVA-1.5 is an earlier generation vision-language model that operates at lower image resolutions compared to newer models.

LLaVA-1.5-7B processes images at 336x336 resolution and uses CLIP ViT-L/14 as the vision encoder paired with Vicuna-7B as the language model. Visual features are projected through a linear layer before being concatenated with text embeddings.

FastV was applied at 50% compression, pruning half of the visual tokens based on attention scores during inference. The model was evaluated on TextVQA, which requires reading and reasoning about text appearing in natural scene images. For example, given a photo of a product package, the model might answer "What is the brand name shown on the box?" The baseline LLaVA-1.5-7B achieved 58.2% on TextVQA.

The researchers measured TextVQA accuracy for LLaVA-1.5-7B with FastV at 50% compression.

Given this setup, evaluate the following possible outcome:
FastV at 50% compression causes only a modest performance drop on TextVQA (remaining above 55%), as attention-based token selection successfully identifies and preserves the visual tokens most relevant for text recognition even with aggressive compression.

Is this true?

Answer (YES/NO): NO